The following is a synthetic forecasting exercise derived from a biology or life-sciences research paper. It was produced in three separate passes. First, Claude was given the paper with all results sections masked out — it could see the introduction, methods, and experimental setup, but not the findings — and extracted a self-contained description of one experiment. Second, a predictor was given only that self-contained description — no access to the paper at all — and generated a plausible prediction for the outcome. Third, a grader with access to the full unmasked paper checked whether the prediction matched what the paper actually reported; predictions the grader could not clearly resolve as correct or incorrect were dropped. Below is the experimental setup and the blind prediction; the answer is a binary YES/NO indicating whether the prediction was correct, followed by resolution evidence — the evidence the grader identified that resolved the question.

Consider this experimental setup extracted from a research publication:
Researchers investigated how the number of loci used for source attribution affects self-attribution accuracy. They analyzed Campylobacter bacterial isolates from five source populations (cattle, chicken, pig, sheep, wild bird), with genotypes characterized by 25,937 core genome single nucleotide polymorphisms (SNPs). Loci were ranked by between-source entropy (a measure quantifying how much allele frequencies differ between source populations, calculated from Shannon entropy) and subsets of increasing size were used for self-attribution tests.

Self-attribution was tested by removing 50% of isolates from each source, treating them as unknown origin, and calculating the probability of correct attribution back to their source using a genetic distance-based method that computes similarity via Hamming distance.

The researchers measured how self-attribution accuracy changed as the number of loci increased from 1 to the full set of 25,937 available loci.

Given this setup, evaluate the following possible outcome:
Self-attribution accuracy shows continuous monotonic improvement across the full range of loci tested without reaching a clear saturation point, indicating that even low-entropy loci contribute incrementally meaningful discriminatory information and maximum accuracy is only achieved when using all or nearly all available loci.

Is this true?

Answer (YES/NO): NO